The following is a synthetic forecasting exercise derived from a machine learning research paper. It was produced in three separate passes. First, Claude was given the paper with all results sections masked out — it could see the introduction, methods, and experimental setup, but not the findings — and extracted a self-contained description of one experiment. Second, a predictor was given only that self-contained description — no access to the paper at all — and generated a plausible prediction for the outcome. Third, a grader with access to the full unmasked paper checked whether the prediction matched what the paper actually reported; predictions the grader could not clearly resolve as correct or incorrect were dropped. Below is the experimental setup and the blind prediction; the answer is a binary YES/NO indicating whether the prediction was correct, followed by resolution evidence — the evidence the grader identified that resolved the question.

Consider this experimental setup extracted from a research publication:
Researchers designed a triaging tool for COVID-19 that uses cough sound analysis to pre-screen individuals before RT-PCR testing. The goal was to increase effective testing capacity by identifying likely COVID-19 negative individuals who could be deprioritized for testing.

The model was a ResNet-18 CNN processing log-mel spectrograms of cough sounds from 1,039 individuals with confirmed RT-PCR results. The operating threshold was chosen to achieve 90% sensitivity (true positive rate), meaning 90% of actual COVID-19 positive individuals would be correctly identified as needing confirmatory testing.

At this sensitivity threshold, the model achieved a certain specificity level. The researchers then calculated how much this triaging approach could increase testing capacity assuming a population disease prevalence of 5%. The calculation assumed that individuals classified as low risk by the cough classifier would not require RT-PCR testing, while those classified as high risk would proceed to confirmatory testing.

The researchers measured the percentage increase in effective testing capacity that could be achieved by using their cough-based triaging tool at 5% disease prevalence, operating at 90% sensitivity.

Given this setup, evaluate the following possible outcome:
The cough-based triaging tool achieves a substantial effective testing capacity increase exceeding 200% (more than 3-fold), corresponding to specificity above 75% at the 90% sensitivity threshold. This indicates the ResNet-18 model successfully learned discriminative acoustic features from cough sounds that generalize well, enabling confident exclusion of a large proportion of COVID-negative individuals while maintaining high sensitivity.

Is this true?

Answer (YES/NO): NO